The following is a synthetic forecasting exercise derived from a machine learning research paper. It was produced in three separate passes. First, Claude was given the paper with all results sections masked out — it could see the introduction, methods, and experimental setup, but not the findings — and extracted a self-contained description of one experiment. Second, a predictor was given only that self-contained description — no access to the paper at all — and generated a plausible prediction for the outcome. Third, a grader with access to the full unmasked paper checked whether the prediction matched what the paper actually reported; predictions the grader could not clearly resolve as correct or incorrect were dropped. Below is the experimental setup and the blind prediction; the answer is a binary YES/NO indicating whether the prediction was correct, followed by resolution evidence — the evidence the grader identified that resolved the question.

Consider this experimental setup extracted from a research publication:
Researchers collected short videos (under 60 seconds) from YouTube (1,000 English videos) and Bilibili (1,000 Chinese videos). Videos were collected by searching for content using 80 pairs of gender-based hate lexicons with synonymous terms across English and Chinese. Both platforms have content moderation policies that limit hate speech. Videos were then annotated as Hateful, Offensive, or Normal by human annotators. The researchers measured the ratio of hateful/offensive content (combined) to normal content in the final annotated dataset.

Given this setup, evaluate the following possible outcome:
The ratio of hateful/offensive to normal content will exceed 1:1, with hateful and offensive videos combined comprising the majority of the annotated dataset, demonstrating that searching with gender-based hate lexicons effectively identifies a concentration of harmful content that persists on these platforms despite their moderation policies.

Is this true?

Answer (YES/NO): NO